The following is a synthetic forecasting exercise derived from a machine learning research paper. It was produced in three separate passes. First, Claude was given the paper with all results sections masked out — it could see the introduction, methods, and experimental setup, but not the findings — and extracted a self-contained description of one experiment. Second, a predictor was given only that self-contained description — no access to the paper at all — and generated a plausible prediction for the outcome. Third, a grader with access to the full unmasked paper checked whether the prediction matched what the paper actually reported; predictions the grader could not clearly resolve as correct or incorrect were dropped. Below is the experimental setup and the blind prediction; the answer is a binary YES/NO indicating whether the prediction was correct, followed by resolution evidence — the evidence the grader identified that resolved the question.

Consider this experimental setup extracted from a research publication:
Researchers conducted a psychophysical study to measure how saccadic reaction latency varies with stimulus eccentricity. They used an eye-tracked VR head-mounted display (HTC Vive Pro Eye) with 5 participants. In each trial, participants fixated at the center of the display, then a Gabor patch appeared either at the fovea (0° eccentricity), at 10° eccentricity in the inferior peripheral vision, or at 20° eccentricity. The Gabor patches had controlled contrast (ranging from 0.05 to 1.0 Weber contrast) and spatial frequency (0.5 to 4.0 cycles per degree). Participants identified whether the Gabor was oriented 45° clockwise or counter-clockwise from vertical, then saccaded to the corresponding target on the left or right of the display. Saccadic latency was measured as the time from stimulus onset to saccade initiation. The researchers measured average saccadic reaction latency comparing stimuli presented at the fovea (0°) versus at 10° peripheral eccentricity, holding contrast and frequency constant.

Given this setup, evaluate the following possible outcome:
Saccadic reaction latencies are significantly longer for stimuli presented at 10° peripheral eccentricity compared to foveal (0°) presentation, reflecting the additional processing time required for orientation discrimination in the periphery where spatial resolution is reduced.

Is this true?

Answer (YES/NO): NO